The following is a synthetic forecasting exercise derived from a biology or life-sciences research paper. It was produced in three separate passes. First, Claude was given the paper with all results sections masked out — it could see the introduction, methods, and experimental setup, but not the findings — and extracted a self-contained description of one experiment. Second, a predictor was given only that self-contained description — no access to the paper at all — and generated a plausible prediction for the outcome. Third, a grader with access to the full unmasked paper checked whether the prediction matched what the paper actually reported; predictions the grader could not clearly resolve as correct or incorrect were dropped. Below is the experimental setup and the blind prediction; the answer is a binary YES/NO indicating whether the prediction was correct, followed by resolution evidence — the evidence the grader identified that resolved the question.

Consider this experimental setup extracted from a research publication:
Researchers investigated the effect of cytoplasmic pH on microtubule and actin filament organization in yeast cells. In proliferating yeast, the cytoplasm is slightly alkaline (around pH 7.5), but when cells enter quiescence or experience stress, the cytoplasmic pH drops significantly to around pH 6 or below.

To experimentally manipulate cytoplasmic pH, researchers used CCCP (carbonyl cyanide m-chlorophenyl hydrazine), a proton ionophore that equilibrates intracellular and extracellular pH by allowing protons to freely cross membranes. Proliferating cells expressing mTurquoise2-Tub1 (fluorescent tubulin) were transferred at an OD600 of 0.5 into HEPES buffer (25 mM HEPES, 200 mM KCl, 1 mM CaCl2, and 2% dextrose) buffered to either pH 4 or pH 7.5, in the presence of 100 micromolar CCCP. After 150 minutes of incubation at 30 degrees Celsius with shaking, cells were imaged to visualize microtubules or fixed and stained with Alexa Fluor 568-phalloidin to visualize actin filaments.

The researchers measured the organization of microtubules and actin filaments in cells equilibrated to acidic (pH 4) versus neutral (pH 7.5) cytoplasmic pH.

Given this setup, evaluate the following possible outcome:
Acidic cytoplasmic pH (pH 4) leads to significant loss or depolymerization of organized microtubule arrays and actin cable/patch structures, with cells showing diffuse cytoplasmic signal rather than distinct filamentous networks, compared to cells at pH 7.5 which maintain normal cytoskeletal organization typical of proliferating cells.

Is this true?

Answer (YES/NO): NO